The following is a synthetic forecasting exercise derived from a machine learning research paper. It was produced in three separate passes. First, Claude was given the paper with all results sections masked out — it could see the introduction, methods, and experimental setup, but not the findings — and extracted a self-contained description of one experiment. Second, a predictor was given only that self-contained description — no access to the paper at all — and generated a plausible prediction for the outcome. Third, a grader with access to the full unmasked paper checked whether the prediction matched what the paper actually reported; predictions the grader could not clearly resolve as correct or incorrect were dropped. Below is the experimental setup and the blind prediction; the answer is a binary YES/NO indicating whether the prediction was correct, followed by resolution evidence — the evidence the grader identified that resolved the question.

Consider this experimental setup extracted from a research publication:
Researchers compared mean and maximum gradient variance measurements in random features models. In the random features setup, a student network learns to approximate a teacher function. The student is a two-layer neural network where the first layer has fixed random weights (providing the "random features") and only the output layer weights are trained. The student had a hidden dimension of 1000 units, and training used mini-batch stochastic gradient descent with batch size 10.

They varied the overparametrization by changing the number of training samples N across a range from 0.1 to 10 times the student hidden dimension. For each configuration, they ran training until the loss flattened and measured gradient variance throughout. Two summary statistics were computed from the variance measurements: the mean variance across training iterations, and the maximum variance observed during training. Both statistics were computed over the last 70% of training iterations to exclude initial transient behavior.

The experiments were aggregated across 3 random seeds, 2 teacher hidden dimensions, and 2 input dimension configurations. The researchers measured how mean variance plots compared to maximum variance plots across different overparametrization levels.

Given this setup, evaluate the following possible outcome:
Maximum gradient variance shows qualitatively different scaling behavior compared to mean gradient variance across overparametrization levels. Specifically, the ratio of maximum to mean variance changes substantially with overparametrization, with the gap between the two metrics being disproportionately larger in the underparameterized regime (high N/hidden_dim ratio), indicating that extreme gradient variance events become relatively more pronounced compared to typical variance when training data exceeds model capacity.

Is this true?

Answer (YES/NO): NO